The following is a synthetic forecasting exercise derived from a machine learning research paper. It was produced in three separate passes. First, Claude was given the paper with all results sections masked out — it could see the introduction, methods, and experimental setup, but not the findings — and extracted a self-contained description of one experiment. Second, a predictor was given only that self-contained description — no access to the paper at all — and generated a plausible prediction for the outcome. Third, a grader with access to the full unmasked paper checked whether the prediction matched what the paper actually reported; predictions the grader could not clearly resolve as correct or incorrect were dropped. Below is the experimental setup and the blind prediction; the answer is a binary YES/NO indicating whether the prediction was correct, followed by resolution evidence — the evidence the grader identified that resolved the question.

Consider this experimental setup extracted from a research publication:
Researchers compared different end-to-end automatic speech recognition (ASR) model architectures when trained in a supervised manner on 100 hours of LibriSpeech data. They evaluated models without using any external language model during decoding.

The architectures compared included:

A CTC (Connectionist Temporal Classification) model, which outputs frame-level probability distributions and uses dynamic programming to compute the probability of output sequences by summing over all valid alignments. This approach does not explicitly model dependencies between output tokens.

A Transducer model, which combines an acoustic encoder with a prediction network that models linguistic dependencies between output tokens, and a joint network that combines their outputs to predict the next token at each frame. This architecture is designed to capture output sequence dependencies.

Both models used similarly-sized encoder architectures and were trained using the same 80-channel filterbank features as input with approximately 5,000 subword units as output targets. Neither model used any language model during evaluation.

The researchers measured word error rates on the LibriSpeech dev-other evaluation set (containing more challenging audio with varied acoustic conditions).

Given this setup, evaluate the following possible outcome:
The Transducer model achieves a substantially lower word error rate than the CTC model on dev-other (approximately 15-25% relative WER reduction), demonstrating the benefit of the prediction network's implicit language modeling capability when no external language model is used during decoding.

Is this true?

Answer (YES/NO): NO